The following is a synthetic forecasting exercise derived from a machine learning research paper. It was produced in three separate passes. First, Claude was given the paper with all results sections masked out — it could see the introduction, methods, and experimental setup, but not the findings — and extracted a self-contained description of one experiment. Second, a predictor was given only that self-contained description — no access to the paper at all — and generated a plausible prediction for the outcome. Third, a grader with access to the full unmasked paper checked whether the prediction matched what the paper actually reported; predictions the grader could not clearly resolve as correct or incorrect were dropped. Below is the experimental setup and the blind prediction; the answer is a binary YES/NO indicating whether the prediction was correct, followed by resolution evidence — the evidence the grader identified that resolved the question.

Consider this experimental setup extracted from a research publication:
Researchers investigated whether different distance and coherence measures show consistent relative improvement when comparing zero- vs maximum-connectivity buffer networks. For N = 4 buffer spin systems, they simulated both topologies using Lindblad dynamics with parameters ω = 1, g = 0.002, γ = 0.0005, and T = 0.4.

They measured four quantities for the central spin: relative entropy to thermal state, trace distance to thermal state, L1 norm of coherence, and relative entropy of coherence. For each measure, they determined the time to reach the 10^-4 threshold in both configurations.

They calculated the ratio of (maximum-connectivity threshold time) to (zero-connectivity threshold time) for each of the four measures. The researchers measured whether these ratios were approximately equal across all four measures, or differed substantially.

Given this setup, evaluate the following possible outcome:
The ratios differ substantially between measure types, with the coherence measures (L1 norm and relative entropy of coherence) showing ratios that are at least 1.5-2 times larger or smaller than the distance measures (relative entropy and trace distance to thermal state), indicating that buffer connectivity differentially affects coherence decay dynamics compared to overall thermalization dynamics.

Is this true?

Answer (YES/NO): NO